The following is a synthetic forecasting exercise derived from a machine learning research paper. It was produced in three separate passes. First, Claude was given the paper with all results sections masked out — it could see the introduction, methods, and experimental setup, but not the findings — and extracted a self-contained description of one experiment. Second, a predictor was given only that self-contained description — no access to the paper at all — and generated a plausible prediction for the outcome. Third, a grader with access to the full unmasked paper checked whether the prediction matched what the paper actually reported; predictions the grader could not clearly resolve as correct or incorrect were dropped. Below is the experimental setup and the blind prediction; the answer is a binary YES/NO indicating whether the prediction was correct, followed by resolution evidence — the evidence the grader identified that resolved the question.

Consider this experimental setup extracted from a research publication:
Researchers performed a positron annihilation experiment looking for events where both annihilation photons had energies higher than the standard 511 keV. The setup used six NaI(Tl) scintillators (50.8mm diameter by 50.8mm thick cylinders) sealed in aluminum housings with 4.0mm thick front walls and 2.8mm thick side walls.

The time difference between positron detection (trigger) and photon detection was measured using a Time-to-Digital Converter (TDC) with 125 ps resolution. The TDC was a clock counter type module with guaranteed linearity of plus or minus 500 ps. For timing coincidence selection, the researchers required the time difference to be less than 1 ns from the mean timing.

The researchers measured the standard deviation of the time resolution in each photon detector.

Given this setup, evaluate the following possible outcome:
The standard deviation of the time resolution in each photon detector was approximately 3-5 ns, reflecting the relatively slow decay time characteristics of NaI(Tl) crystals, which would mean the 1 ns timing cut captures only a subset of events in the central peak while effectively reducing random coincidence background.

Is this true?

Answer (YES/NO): NO